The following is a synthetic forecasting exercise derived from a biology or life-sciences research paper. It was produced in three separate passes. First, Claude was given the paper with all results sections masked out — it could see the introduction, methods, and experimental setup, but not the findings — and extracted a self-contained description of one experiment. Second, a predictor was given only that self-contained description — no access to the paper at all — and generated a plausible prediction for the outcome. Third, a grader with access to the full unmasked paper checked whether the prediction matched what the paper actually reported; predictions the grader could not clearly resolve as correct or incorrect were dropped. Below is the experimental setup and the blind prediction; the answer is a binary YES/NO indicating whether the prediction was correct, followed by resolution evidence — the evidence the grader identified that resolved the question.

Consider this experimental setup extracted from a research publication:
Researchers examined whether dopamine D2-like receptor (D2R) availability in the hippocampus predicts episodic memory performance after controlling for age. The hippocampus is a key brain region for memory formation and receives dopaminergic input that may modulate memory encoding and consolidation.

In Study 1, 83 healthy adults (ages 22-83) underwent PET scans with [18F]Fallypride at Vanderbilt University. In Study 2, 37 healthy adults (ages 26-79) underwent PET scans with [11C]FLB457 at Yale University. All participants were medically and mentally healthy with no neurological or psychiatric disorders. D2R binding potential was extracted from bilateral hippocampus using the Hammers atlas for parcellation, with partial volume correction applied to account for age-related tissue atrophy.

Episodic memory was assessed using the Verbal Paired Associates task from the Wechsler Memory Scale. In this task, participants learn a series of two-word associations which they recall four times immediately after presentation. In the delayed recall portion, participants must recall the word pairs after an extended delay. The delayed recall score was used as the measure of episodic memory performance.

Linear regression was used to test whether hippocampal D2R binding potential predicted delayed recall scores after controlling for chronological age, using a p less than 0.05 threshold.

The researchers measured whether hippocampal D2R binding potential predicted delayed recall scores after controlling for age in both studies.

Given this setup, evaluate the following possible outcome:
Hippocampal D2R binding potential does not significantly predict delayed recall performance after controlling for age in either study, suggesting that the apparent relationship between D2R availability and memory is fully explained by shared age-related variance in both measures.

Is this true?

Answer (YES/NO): YES